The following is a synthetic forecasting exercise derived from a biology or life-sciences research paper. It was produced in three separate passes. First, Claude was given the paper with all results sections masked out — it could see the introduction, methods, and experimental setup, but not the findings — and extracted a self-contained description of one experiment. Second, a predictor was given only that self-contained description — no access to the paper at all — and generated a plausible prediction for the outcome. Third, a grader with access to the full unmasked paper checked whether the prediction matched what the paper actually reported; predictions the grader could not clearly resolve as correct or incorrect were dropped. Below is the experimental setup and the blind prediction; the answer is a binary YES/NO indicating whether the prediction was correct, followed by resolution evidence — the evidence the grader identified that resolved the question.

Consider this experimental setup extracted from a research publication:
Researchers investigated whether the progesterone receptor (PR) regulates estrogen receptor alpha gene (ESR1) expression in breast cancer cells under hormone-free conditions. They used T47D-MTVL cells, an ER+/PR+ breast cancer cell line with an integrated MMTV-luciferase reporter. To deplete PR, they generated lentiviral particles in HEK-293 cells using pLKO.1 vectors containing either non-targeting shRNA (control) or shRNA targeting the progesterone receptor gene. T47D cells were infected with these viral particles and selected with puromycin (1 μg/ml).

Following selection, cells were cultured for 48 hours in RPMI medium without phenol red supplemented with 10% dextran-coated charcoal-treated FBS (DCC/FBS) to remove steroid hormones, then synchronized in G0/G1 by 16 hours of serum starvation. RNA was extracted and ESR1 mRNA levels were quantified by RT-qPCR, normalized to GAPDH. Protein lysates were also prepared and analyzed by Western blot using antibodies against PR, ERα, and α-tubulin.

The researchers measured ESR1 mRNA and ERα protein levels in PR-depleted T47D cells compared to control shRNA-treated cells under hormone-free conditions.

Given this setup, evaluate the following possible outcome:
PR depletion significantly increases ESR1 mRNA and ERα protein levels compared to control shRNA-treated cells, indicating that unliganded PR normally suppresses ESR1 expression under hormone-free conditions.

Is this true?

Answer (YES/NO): NO